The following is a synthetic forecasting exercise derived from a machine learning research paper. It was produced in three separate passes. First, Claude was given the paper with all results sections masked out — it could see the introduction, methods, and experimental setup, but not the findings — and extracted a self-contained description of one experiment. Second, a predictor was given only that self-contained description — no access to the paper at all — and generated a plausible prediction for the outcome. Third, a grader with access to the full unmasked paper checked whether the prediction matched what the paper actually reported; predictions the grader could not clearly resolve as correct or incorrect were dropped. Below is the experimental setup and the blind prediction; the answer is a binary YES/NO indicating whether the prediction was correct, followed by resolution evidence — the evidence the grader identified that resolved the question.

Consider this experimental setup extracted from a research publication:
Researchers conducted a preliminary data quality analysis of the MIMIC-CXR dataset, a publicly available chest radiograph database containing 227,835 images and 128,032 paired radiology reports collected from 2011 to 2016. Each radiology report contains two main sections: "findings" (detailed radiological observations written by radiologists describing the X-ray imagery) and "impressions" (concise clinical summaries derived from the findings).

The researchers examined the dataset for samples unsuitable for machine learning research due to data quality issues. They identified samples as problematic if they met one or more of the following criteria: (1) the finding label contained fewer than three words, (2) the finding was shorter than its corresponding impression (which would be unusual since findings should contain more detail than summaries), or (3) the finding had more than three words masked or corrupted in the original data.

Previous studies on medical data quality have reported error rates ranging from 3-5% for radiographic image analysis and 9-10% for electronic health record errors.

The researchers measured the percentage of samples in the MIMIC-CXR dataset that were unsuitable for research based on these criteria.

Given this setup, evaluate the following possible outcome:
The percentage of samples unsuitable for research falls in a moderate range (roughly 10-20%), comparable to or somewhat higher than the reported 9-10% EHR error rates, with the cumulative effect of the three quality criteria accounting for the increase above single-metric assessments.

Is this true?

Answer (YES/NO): NO